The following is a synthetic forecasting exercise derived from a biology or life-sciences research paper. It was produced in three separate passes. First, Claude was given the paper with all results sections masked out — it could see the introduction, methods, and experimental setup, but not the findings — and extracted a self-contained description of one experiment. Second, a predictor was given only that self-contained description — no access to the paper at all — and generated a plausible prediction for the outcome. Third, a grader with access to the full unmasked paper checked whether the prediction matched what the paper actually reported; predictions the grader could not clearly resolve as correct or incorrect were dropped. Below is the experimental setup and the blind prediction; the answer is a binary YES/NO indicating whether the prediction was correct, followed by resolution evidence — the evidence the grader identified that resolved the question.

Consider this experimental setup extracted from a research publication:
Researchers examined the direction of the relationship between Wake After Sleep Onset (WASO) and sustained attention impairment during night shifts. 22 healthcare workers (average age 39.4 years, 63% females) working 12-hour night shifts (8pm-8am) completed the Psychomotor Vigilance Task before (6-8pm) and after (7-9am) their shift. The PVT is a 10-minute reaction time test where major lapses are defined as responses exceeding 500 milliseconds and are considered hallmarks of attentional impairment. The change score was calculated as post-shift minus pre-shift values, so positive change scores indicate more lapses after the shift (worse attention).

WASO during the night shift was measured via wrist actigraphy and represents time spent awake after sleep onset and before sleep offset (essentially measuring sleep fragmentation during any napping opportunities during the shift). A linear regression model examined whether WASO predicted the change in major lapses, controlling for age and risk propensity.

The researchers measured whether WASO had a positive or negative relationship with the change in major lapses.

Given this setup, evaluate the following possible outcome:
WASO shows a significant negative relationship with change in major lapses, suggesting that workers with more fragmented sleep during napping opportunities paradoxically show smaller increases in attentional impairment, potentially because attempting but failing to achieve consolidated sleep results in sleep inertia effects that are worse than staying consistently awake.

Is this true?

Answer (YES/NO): YES